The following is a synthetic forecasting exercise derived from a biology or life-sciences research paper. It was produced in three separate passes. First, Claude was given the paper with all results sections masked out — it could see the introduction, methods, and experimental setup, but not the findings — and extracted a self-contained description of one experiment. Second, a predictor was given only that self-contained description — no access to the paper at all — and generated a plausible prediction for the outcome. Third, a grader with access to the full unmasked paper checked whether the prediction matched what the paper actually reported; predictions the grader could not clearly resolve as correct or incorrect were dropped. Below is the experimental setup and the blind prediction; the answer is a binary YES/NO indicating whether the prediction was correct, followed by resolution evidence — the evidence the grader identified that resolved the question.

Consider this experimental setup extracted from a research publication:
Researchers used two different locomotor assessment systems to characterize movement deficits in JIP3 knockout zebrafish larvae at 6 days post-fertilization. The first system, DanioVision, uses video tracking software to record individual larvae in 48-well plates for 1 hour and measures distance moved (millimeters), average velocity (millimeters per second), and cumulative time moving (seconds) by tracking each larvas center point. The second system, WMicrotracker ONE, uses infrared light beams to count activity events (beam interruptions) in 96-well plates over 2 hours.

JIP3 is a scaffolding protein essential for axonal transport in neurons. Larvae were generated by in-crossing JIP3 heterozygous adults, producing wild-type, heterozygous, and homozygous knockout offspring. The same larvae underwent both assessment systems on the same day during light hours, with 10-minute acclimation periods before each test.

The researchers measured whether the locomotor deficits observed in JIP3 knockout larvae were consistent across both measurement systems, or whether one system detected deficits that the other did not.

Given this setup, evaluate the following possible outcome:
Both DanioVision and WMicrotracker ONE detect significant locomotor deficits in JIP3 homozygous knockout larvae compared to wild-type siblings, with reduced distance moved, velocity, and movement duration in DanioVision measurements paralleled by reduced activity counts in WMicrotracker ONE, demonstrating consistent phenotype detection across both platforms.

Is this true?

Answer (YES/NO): YES